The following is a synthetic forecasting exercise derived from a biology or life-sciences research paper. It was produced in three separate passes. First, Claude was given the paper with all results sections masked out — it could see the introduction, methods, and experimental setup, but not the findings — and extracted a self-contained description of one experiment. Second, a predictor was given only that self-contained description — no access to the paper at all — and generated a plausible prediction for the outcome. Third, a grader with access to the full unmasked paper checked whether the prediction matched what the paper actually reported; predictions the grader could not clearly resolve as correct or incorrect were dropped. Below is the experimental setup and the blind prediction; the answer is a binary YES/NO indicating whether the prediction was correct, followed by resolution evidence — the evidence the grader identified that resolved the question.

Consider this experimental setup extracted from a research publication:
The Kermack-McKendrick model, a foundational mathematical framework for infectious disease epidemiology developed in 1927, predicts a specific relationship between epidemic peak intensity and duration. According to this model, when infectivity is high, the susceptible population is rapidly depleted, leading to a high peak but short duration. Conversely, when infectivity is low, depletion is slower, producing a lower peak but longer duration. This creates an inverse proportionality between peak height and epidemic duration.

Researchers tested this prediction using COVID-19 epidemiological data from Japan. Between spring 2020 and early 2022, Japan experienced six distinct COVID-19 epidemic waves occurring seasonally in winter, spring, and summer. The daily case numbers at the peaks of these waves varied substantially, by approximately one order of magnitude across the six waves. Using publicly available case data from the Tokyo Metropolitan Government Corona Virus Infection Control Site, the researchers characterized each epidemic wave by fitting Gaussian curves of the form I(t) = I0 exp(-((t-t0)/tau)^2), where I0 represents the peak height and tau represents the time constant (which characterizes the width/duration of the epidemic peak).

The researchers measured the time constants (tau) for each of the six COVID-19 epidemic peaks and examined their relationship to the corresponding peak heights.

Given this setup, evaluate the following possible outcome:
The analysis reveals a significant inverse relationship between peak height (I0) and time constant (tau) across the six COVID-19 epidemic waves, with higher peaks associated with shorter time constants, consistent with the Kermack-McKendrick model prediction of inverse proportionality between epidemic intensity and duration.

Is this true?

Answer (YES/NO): NO